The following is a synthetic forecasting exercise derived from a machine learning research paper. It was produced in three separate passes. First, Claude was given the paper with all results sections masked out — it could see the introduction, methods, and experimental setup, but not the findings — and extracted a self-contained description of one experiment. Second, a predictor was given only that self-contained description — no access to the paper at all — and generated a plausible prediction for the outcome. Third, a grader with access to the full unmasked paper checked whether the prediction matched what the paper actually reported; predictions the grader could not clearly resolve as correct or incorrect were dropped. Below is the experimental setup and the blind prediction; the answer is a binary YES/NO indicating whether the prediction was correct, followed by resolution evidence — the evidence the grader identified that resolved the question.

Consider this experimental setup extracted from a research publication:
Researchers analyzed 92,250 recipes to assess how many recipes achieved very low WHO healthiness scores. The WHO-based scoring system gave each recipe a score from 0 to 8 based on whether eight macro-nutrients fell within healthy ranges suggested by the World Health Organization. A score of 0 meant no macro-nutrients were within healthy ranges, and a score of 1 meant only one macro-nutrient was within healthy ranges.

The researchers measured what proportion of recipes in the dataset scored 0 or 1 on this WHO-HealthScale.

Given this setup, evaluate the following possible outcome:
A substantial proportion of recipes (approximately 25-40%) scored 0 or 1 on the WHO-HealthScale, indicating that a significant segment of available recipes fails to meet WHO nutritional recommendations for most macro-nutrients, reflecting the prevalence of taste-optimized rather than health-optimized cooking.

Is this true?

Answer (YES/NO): NO